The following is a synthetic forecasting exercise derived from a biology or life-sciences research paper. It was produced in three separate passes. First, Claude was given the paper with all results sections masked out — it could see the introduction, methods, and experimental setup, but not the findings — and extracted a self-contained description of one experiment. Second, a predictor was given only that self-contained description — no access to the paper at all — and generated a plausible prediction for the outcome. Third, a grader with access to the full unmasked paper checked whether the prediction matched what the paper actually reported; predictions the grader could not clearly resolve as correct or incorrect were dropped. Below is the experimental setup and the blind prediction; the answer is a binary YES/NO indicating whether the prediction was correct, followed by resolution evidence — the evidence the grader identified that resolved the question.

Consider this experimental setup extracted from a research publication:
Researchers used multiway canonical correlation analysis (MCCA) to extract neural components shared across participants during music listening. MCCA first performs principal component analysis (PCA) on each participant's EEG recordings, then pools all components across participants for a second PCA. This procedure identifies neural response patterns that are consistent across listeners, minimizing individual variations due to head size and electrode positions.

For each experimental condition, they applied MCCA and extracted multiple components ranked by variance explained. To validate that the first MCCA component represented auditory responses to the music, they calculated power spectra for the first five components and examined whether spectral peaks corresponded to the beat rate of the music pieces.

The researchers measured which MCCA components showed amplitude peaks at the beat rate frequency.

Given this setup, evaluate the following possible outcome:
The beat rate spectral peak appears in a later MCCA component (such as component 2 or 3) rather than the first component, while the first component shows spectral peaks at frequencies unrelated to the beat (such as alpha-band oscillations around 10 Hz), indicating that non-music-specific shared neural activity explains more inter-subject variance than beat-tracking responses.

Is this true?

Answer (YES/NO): NO